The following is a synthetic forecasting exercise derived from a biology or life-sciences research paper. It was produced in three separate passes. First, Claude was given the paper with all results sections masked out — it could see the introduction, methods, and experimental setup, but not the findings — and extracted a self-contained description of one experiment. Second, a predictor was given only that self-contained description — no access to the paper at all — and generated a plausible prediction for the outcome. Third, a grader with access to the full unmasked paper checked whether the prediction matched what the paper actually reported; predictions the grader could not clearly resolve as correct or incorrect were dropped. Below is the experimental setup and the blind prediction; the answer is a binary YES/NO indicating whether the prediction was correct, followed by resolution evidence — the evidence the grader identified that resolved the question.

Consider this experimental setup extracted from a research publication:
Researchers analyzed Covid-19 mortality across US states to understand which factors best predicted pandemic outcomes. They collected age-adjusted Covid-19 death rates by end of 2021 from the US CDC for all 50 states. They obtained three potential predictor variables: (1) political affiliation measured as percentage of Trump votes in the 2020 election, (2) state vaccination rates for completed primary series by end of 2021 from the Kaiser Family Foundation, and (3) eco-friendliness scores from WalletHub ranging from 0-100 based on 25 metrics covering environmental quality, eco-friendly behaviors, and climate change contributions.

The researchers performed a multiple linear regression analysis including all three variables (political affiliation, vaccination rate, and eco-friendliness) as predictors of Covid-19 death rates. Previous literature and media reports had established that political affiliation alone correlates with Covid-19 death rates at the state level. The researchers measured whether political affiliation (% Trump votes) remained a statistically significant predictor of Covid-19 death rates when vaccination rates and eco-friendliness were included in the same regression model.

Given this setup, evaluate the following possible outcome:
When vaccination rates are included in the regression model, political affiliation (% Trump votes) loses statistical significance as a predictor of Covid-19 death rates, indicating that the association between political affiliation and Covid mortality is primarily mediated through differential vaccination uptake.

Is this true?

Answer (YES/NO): NO